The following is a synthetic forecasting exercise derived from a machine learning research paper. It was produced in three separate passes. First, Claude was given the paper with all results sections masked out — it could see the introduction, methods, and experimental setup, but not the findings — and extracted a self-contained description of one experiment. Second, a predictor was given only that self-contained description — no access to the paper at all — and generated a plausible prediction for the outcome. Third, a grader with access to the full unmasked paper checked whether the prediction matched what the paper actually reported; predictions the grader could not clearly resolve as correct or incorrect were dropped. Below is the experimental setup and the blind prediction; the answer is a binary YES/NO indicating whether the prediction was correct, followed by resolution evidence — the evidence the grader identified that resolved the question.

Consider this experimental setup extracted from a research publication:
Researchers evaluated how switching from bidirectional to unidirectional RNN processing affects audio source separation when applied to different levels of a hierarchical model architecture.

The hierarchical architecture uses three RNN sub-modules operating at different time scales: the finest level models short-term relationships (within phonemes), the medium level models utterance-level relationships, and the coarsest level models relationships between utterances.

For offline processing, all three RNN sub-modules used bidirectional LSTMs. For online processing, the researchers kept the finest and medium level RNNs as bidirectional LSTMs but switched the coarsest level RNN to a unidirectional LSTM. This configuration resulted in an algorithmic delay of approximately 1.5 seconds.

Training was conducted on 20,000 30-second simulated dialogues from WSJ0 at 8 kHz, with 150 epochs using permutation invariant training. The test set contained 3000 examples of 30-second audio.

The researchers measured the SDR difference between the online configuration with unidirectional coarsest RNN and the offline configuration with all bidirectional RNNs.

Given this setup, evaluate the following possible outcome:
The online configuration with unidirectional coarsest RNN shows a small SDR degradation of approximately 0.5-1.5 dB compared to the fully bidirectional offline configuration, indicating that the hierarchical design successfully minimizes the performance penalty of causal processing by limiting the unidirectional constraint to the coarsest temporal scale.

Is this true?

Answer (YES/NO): NO